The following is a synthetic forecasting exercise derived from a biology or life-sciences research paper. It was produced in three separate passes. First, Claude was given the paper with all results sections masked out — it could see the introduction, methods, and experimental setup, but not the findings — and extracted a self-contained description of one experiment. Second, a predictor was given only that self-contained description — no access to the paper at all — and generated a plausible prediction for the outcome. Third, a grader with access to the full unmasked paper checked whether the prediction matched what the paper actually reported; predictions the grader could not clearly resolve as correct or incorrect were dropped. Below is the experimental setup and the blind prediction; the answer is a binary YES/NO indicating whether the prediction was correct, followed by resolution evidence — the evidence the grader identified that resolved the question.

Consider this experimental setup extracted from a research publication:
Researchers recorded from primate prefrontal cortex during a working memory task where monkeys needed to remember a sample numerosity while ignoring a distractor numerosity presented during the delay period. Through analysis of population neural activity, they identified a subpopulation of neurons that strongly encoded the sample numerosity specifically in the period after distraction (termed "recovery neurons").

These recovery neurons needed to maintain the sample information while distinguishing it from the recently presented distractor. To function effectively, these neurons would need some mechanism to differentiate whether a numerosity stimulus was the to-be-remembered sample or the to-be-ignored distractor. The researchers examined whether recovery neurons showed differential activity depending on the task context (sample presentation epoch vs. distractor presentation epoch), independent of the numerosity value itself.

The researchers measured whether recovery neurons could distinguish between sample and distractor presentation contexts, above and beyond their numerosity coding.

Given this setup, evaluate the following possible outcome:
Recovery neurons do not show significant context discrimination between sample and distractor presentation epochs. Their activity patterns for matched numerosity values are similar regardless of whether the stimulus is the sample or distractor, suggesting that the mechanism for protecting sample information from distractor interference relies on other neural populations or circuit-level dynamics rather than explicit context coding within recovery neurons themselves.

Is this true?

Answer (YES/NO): NO